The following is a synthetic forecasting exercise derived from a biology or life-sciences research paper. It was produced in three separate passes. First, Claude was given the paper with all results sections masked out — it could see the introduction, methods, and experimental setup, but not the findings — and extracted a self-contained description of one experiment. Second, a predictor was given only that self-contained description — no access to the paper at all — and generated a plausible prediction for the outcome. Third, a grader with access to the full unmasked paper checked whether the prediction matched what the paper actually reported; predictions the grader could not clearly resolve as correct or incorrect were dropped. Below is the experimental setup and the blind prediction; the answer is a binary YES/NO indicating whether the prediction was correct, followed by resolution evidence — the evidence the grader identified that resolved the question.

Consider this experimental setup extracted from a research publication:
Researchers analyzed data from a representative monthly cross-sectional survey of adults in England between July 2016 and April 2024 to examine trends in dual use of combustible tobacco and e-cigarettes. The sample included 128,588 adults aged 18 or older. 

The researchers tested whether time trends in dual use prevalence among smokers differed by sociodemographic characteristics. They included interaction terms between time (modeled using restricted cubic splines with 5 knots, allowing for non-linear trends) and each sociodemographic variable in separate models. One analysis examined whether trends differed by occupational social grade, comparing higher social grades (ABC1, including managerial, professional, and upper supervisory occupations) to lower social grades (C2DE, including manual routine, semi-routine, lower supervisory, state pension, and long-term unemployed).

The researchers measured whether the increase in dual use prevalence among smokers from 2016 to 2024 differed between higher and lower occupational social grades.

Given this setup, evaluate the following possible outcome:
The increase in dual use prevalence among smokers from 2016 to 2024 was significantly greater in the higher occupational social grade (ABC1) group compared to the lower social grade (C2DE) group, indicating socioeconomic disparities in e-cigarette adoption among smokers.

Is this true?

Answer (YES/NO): NO